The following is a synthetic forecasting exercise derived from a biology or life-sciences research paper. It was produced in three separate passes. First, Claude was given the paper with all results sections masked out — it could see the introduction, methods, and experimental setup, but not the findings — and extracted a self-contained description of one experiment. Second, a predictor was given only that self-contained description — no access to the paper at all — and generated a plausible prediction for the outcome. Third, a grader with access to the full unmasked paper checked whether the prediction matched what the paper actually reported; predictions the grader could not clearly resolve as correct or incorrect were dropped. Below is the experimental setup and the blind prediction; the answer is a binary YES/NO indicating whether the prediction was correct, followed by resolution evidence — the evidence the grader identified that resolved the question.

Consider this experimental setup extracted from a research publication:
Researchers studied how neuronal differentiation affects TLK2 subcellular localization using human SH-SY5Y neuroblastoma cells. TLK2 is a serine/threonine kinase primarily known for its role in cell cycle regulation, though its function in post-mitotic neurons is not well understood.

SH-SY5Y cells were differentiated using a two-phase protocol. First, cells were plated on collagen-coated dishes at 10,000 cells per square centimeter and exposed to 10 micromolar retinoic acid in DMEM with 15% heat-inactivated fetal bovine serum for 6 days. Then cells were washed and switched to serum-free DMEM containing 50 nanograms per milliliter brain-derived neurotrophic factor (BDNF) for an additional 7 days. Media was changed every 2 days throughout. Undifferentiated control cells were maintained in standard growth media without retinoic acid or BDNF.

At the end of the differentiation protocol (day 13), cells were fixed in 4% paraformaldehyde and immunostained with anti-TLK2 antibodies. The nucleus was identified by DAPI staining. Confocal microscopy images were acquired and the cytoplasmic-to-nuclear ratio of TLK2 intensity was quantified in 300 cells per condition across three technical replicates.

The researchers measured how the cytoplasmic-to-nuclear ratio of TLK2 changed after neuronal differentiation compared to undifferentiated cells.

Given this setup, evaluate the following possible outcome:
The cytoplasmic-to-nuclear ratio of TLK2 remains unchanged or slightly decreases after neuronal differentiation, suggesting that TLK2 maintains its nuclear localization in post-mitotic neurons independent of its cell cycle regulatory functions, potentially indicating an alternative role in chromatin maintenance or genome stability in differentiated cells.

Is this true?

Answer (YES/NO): NO